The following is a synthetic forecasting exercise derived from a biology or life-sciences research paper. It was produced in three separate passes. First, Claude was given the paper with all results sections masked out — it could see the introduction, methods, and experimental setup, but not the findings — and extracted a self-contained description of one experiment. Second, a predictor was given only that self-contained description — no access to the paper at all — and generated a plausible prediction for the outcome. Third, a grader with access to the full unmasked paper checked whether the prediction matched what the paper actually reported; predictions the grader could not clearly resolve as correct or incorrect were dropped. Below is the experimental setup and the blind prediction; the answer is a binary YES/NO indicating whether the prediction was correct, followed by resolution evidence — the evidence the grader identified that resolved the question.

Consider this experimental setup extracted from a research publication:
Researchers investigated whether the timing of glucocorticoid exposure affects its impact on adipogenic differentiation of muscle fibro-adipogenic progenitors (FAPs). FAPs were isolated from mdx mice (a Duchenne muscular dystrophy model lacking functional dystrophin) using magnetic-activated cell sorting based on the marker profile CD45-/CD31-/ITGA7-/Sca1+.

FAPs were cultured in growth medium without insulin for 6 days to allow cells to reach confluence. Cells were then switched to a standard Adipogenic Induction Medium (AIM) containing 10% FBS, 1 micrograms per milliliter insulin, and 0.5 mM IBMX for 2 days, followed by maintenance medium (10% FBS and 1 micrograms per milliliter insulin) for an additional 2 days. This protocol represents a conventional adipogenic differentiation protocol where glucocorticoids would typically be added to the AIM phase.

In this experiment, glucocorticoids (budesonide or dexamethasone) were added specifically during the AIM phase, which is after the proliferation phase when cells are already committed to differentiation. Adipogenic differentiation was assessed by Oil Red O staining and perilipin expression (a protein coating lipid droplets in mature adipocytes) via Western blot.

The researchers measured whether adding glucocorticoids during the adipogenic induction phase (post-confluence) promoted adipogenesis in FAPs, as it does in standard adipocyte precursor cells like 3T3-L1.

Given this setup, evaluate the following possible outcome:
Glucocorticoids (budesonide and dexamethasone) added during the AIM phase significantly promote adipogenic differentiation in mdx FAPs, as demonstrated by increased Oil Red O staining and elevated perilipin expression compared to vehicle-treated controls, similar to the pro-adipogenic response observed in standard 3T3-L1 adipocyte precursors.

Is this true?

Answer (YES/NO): NO